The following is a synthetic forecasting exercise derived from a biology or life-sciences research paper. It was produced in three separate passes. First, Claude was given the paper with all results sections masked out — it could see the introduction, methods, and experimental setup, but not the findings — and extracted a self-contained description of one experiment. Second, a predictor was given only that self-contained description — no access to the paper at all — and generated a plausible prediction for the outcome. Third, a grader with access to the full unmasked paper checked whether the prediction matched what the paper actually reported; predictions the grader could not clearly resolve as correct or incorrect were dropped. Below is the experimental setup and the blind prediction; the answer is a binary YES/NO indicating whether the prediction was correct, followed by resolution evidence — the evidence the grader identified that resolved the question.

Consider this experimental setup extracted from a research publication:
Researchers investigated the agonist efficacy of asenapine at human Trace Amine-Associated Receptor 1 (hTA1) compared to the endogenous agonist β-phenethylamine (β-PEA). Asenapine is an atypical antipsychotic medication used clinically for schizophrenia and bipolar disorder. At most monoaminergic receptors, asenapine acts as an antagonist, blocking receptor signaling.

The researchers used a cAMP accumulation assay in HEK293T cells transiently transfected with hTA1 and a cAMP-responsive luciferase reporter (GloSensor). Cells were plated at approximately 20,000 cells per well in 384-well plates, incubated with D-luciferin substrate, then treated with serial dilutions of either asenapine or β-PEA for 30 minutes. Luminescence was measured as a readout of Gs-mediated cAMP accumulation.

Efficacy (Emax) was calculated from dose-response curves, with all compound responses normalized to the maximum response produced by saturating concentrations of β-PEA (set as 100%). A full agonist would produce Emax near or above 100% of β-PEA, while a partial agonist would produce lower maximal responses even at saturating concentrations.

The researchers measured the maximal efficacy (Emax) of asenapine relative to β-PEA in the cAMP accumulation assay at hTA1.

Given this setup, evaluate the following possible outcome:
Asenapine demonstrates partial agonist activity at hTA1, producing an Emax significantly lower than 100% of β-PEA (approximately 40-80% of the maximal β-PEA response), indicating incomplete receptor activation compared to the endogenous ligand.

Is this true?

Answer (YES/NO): NO